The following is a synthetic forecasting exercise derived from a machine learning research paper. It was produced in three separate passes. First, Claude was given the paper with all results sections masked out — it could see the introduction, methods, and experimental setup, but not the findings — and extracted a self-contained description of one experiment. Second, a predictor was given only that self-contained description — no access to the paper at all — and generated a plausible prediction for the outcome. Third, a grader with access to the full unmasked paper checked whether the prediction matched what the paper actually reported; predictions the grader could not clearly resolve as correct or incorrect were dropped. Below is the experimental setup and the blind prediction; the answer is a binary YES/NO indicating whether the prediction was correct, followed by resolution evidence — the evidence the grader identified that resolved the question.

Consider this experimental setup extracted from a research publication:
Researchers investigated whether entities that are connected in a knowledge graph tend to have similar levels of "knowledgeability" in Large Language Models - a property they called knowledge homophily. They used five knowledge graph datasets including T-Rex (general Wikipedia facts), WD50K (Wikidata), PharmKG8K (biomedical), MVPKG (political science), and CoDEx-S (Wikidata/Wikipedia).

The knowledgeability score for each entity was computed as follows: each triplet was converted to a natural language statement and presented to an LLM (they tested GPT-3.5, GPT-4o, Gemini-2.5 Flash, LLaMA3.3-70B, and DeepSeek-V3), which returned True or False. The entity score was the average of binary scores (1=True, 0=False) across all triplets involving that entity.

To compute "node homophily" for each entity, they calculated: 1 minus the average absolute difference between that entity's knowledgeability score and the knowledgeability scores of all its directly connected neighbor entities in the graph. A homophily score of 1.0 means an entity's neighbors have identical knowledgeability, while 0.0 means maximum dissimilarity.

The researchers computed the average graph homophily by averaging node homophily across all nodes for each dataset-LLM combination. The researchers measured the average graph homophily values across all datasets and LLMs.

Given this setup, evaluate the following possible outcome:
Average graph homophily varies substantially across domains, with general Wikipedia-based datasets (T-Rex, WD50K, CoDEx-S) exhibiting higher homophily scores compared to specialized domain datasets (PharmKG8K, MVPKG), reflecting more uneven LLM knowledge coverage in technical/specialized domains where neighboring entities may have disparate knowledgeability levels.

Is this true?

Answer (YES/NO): NO